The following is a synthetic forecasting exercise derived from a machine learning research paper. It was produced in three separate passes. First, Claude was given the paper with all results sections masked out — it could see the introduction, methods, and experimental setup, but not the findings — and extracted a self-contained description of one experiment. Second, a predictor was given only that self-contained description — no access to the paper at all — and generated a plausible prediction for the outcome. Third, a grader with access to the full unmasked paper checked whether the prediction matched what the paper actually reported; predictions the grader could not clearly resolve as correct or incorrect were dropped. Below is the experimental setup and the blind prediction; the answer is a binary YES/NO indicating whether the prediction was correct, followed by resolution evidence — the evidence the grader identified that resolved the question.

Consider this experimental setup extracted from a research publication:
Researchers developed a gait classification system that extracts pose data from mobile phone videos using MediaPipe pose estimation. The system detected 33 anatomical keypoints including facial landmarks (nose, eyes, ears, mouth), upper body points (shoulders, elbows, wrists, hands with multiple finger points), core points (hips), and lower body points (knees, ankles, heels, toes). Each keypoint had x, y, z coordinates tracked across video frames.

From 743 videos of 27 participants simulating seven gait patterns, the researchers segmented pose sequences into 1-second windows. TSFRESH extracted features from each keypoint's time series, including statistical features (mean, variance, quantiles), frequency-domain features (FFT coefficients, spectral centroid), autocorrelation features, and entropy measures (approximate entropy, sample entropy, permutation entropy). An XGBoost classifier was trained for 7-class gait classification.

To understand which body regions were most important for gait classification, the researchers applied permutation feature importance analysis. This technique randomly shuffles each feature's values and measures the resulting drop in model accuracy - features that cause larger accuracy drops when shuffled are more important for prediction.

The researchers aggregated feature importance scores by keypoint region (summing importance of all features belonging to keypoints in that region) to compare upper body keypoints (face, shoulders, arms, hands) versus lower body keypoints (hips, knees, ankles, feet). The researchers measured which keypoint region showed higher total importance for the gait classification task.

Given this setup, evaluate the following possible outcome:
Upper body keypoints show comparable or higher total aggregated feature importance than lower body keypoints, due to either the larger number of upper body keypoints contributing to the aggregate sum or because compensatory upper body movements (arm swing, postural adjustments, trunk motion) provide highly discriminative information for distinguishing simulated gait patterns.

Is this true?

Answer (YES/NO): NO